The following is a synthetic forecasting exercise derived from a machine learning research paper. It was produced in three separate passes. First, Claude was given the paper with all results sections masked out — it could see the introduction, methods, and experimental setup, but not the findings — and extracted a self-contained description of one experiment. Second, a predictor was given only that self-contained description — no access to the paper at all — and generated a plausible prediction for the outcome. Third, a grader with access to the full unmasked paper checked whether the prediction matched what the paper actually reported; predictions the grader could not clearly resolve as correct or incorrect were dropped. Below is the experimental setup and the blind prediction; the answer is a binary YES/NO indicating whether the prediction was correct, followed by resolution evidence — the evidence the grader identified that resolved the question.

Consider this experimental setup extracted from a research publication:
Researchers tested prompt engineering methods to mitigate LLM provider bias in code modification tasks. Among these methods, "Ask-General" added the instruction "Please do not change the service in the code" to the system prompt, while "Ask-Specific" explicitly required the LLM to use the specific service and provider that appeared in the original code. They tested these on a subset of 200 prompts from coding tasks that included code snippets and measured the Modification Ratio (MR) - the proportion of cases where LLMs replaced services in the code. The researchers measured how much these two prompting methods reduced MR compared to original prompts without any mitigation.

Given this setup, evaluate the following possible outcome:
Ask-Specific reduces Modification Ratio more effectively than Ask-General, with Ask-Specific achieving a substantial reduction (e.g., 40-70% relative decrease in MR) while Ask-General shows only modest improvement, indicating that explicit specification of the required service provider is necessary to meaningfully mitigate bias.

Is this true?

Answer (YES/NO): NO